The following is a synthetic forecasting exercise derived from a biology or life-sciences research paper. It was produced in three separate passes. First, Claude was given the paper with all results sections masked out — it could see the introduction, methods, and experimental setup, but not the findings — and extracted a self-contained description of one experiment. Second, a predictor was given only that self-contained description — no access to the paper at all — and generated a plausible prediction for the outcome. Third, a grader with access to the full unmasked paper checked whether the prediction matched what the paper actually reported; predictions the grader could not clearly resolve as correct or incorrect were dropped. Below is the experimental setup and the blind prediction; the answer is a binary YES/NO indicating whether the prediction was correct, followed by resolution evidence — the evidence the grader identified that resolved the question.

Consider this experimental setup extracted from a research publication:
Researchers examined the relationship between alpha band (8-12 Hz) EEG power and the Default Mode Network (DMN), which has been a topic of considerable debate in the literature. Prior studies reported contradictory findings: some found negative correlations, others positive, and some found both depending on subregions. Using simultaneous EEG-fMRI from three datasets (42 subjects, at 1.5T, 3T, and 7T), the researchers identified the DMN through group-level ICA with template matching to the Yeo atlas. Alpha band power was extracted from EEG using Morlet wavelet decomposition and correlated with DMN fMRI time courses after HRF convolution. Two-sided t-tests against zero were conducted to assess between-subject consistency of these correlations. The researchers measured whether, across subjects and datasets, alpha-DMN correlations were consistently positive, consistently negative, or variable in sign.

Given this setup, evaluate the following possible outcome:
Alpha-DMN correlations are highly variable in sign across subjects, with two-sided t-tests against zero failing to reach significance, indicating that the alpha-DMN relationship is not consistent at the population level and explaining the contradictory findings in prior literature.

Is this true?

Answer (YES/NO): NO